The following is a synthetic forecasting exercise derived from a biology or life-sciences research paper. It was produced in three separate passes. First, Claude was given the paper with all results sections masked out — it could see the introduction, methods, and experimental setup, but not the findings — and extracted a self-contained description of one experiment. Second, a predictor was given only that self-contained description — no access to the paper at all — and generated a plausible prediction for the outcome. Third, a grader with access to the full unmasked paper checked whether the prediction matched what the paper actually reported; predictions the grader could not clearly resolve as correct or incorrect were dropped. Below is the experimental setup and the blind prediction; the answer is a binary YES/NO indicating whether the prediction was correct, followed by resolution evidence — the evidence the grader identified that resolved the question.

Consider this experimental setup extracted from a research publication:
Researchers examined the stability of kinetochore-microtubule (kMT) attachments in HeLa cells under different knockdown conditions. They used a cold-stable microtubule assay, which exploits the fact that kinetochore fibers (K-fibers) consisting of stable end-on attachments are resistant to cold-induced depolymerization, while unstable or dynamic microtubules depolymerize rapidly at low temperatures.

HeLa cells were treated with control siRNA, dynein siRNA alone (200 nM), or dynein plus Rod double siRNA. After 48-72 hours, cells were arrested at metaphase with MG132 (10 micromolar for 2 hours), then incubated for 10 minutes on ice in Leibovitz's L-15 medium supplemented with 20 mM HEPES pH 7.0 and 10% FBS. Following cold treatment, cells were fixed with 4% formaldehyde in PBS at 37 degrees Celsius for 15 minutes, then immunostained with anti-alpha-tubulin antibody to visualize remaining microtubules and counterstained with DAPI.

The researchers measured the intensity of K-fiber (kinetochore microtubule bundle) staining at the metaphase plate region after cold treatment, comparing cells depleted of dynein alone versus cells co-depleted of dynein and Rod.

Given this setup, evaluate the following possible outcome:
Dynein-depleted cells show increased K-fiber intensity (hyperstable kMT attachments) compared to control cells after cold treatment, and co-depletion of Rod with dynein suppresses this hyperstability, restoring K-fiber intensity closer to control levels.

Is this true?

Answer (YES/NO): NO